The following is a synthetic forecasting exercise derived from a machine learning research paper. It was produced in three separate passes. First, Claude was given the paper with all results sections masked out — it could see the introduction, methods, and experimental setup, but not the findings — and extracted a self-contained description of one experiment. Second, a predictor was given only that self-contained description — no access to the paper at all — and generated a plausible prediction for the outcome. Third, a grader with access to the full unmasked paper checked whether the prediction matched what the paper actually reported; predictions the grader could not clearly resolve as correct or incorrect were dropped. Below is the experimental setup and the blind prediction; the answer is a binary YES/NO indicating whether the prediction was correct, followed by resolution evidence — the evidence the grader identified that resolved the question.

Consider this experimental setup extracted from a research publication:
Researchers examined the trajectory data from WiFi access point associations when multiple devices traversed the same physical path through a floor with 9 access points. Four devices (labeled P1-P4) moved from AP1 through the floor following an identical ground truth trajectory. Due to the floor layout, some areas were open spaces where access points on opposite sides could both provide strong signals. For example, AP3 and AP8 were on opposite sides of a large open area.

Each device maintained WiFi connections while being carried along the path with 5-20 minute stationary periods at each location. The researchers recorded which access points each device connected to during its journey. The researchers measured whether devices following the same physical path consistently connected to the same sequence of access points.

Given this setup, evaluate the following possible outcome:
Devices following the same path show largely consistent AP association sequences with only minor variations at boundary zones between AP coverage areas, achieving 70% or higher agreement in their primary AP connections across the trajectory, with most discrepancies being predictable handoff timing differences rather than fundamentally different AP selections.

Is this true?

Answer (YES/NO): NO